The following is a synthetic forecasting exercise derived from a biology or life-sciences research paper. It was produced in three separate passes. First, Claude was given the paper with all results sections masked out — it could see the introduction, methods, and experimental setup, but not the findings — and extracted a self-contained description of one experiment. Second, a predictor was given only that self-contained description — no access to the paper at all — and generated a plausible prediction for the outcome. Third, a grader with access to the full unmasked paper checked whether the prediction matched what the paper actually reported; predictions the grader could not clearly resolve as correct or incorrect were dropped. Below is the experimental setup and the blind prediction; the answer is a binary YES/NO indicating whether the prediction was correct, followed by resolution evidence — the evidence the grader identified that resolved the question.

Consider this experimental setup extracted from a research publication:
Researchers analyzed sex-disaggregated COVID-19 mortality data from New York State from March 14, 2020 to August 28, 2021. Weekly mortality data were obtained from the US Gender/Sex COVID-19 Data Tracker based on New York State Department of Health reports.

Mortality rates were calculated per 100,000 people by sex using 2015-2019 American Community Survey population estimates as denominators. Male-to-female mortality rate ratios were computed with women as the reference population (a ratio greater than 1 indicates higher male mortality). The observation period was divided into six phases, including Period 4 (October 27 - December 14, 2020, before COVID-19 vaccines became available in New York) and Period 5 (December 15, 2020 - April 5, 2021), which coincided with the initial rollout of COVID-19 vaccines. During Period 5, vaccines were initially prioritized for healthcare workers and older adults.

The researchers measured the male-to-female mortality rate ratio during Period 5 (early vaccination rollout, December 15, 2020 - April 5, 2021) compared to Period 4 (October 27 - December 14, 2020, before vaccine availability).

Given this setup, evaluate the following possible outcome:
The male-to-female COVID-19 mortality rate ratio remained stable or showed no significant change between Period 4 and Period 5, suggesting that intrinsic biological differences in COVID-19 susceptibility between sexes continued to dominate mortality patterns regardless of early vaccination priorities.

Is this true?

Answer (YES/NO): NO